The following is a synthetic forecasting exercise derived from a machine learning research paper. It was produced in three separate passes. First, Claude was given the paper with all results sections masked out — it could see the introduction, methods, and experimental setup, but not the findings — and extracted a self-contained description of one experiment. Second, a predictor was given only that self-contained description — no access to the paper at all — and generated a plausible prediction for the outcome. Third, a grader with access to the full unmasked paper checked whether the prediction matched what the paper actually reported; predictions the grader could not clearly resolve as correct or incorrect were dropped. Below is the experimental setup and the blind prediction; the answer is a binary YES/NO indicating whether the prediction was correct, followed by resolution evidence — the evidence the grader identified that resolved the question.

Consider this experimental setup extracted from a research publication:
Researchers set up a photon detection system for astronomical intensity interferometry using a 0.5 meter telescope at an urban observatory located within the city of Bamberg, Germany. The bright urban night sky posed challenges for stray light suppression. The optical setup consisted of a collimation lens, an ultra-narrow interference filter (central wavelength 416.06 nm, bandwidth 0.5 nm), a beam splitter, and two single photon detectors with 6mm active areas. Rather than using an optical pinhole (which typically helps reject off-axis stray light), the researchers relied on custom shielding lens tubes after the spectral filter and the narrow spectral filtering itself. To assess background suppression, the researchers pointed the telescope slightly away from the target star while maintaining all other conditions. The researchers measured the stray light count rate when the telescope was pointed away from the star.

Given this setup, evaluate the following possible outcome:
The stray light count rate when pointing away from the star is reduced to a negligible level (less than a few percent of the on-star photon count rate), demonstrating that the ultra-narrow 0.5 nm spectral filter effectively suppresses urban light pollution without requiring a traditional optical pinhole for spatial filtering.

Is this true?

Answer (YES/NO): YES